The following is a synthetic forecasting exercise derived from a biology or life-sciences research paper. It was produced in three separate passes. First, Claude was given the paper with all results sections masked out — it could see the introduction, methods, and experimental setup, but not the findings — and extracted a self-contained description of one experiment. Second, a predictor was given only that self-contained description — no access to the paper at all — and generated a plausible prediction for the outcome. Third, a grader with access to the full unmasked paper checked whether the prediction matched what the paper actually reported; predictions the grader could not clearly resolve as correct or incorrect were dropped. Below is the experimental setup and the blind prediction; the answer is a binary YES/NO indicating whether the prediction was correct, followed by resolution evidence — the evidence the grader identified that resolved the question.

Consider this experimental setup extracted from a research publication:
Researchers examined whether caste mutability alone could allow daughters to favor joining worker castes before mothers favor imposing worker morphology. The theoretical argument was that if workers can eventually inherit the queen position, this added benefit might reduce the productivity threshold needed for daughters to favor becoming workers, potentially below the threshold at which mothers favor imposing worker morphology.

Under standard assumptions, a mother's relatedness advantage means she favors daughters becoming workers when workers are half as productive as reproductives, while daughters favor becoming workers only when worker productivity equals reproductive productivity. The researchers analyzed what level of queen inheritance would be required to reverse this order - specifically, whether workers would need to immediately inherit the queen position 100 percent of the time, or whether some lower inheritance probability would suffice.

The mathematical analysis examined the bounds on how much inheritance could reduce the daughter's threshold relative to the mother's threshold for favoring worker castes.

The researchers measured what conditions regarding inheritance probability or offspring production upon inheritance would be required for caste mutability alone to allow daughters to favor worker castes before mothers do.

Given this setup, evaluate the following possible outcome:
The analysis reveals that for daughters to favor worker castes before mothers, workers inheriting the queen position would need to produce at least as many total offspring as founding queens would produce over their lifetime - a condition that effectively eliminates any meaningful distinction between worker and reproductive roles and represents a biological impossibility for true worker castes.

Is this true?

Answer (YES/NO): NO